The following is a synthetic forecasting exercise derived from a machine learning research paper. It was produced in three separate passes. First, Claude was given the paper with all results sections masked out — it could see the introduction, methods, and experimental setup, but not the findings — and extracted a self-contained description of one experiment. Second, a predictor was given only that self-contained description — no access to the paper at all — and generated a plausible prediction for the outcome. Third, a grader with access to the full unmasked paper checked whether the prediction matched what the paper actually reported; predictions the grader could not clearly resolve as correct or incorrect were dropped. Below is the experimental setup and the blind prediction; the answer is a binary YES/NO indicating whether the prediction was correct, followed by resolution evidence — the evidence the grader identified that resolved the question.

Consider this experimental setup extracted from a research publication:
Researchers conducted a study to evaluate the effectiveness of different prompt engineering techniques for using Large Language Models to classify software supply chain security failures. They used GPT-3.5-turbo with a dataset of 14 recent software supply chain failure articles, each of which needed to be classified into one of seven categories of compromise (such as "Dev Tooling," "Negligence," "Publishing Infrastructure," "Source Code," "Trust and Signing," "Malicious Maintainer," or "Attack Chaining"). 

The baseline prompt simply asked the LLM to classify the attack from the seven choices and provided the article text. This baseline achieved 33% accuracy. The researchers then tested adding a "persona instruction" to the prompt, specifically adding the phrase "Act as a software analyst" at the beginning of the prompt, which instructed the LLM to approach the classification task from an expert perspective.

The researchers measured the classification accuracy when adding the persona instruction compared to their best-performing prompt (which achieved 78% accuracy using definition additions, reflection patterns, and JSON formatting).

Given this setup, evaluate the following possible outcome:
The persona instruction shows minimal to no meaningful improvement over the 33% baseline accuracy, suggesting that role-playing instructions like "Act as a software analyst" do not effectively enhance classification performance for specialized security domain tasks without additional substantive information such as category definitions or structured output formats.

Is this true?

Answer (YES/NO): NO